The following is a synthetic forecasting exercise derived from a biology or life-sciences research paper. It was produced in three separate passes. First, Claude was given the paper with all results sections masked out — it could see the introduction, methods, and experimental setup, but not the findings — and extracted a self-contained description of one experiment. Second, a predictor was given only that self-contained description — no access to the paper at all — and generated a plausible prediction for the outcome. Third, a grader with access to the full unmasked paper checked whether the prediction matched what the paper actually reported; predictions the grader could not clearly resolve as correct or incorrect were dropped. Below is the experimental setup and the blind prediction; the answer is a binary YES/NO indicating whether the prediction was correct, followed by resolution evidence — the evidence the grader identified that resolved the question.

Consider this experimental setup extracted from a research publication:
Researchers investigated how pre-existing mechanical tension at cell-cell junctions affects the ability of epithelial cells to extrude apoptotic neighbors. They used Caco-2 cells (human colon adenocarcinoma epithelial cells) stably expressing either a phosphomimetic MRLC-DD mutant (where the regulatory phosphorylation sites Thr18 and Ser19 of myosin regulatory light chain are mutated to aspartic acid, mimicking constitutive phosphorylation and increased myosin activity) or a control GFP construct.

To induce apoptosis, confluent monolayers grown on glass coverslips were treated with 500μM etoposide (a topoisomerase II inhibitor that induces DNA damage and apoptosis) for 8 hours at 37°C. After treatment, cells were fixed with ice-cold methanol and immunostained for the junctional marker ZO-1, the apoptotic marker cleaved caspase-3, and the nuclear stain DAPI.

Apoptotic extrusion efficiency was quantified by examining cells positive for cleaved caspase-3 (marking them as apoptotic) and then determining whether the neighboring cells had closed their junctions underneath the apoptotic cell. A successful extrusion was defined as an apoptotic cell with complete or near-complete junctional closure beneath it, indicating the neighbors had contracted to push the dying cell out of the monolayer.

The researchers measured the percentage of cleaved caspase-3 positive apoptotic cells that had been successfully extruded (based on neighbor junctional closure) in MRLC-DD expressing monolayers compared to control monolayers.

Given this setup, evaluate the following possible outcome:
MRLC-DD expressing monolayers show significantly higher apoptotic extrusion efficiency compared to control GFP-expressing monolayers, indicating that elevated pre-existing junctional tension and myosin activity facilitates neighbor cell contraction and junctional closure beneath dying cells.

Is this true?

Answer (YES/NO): NO